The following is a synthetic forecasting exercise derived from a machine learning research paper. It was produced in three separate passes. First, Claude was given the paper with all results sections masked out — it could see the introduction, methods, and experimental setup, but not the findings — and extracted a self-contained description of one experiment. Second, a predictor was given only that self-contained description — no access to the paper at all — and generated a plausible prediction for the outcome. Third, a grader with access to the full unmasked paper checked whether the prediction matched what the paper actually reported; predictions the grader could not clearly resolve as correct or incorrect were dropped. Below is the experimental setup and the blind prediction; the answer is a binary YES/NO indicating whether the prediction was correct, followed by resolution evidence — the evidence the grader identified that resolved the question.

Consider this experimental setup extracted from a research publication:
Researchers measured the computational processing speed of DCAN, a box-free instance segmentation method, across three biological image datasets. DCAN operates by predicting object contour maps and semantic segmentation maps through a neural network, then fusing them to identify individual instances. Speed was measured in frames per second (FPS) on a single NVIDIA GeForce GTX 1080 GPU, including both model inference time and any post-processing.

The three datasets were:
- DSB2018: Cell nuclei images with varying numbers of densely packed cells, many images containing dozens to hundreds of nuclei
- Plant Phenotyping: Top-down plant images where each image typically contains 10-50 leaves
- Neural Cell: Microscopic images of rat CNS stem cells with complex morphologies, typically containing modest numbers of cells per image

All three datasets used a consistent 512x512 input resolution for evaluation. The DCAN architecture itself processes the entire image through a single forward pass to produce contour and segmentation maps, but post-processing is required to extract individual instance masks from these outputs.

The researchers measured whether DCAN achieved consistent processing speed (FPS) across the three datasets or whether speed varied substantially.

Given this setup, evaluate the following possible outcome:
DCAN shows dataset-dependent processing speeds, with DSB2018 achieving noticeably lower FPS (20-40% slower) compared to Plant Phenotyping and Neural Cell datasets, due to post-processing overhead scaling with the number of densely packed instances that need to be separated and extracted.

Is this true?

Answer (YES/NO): NO